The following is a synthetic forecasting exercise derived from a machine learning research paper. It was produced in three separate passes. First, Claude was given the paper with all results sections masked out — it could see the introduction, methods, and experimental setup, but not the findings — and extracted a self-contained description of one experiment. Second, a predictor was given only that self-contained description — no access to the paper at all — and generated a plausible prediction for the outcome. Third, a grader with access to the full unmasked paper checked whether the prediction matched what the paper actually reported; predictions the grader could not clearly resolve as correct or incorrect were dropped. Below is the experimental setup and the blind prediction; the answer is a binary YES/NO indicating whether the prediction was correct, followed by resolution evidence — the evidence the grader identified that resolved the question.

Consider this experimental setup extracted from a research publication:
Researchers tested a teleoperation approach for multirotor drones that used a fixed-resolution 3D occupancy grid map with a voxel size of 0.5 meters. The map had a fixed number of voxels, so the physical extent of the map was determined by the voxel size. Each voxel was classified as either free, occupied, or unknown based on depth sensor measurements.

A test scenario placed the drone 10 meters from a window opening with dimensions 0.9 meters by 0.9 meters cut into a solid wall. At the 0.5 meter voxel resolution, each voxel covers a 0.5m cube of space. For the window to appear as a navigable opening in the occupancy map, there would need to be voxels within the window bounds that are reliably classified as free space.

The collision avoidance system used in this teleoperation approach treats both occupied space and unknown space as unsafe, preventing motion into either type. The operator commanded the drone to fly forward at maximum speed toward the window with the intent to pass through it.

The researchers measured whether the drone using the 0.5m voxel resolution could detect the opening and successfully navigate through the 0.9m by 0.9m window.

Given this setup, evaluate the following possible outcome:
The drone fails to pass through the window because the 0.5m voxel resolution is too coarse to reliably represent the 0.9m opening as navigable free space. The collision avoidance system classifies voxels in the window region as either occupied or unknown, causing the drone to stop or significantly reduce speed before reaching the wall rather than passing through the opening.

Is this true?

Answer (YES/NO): YES